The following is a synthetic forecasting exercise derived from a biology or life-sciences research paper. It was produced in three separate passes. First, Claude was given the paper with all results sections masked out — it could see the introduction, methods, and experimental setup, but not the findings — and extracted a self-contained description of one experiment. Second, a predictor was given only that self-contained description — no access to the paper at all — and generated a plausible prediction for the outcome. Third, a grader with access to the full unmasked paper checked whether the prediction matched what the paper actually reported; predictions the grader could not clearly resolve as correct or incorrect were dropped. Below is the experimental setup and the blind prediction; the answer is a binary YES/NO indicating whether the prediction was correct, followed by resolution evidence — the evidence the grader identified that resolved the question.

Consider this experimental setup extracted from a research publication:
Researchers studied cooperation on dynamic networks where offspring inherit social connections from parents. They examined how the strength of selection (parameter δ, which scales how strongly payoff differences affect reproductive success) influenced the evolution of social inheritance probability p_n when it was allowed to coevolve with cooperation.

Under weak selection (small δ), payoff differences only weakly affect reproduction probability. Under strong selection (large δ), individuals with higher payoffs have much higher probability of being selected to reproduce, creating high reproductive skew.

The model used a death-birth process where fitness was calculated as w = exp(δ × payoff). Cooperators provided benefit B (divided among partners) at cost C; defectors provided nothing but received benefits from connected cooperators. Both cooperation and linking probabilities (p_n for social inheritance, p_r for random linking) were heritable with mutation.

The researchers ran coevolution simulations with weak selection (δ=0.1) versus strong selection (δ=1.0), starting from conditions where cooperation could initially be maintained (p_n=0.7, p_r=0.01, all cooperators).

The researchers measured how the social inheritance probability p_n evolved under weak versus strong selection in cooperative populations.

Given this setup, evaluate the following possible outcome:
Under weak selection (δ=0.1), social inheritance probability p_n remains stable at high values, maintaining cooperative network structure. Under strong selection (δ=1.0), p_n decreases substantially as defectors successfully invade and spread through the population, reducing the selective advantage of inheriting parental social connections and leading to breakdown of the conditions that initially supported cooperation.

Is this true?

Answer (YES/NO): NO